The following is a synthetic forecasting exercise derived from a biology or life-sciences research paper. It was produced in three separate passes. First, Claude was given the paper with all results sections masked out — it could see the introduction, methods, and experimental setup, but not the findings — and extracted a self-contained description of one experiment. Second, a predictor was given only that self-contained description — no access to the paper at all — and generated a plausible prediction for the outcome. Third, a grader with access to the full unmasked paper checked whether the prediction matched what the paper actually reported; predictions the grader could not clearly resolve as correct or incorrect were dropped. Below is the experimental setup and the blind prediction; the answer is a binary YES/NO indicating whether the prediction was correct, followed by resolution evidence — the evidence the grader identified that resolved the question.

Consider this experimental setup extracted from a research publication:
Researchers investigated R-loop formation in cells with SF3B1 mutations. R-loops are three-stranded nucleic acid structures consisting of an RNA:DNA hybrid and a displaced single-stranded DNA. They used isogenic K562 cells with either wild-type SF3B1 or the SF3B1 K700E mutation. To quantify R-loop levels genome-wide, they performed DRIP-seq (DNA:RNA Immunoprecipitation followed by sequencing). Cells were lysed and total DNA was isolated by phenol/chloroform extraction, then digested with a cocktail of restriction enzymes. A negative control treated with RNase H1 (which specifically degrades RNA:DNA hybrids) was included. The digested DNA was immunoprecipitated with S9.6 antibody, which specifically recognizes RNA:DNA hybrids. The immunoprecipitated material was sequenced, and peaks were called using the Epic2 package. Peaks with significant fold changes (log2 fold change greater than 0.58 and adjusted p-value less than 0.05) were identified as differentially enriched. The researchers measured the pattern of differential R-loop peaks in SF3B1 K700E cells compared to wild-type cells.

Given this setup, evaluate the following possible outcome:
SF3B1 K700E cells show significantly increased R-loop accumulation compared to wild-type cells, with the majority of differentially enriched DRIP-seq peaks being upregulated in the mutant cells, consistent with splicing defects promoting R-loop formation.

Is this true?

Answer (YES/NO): YES